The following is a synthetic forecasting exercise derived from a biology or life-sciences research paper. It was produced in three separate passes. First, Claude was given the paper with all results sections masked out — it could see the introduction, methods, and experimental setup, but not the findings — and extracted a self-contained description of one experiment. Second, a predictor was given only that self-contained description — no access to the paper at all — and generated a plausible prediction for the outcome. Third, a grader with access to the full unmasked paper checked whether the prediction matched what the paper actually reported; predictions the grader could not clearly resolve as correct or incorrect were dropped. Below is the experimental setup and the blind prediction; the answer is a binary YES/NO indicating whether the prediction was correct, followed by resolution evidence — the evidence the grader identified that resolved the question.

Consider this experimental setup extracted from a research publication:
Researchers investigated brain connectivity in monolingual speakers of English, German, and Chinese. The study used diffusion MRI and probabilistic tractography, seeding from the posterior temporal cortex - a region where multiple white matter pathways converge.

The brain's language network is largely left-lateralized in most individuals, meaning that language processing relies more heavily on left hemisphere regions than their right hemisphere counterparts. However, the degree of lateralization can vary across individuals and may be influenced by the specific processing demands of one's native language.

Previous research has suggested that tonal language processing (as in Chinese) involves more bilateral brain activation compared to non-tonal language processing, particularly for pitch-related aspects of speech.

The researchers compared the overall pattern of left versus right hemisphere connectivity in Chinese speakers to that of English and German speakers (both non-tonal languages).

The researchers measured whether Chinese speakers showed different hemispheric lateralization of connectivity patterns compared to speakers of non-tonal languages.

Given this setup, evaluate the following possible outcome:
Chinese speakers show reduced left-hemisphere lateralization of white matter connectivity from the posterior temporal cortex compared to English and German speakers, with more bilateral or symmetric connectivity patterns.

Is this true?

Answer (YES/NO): YES